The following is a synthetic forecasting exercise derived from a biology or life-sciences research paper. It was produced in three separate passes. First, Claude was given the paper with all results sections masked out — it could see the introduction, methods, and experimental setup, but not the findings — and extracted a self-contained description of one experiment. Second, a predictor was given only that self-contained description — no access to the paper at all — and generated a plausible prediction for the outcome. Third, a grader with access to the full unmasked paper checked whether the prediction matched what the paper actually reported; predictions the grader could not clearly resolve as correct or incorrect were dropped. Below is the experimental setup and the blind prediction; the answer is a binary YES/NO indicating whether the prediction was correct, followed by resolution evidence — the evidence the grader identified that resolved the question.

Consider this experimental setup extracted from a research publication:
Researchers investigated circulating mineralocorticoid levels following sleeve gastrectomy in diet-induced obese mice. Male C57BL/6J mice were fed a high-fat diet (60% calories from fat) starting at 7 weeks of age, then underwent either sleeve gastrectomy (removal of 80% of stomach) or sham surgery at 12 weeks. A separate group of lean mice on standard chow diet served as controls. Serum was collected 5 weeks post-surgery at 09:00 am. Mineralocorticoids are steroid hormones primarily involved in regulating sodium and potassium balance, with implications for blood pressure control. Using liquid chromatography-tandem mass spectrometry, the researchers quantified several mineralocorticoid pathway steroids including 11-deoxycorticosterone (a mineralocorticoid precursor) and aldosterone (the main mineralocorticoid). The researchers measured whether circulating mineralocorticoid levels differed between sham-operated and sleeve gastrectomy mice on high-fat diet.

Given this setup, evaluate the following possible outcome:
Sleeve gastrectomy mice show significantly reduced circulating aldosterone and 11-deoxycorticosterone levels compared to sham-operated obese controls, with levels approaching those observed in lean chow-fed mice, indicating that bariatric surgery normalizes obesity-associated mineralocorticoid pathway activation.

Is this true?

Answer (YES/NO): NO